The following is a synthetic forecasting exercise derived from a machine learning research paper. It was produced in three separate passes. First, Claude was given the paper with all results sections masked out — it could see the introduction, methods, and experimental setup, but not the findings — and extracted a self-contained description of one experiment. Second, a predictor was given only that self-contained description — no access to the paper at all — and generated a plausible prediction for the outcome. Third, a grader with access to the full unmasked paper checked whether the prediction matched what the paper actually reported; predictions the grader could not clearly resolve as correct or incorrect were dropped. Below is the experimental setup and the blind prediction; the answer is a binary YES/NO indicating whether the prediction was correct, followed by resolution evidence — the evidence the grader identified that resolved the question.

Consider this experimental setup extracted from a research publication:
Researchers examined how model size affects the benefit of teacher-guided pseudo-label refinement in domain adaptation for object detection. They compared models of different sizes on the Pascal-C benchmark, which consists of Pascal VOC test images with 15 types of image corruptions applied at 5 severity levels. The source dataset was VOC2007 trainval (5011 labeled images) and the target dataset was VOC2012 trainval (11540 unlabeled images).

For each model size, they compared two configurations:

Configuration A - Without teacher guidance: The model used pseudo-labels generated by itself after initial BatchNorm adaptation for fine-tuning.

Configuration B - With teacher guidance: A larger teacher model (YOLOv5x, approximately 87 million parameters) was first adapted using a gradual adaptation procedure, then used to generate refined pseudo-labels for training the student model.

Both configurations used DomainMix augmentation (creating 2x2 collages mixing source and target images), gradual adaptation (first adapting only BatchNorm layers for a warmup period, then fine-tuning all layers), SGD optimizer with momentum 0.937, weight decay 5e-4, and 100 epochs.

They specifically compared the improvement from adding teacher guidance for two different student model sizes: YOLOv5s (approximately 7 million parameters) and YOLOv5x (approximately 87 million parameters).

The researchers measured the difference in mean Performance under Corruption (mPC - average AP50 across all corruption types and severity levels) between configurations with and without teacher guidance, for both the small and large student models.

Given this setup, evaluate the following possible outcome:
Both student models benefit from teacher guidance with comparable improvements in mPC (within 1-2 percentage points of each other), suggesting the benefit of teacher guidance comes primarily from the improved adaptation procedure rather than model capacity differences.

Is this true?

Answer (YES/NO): NO